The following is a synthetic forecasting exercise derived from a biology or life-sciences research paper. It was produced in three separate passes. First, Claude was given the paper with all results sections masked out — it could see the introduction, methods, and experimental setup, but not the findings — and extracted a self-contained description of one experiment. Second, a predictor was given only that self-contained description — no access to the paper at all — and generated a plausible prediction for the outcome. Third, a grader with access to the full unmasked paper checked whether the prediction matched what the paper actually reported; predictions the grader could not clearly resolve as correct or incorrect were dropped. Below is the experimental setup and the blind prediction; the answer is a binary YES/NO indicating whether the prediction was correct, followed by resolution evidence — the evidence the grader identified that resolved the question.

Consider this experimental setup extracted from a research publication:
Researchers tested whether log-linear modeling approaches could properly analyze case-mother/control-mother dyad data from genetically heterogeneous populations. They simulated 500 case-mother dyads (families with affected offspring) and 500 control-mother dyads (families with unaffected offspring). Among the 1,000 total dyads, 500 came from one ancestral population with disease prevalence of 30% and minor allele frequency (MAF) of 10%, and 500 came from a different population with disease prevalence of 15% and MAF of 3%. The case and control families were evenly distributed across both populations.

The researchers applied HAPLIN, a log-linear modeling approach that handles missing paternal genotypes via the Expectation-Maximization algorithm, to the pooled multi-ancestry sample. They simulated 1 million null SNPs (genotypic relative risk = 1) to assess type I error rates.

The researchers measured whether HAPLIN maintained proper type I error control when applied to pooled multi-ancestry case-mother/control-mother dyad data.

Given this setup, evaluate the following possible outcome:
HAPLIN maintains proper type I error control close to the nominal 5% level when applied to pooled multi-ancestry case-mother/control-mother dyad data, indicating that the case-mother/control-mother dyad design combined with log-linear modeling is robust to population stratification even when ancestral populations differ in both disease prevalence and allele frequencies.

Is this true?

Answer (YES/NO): NO